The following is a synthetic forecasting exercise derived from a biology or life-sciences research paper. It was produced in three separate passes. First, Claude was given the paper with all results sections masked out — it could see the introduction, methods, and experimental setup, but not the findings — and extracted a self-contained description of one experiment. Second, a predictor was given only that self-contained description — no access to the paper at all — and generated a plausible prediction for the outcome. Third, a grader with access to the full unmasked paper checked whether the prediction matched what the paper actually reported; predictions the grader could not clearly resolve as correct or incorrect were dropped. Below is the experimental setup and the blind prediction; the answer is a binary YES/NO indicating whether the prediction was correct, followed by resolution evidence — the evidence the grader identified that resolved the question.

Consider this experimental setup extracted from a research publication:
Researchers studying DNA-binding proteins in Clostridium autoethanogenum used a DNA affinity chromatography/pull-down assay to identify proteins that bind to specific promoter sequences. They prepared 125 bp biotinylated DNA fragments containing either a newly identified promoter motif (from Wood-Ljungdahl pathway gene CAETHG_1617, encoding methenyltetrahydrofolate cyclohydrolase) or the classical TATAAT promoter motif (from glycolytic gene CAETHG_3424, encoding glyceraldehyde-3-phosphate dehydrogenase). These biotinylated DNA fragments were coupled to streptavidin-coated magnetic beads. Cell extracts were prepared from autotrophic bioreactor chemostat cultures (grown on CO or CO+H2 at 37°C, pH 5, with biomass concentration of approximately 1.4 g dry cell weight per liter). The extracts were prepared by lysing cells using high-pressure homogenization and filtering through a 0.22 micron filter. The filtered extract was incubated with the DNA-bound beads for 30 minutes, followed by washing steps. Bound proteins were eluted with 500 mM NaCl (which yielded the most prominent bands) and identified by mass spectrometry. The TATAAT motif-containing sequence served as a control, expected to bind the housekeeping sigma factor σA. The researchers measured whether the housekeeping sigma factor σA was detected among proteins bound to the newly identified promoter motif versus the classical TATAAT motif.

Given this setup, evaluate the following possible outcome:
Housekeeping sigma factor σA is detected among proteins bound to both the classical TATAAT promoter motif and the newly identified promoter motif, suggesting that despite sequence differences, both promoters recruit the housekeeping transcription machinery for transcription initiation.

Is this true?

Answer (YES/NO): NO